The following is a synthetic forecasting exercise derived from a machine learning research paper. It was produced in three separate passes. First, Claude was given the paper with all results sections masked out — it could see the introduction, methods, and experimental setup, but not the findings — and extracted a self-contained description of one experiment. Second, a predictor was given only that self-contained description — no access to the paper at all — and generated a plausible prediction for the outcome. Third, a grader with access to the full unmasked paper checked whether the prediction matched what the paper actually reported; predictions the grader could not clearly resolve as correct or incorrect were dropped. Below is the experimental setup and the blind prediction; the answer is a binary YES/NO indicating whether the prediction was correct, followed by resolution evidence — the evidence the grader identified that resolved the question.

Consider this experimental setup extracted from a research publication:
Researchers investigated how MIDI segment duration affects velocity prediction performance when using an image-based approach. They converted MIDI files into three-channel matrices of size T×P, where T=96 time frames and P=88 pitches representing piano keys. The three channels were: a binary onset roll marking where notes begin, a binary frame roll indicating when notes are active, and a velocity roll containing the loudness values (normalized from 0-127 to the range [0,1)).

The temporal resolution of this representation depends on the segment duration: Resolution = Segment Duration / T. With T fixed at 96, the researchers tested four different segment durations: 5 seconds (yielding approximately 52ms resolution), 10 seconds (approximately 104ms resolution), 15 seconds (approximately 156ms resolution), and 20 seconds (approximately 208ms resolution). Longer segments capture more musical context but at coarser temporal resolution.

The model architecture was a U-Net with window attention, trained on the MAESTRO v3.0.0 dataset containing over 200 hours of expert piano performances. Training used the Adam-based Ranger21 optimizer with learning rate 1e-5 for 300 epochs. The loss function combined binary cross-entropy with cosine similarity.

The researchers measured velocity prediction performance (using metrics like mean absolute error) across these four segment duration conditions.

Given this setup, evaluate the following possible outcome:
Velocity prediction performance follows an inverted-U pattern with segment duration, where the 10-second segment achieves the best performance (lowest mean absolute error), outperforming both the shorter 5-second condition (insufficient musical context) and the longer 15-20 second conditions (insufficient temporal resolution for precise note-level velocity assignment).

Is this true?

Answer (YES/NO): YES